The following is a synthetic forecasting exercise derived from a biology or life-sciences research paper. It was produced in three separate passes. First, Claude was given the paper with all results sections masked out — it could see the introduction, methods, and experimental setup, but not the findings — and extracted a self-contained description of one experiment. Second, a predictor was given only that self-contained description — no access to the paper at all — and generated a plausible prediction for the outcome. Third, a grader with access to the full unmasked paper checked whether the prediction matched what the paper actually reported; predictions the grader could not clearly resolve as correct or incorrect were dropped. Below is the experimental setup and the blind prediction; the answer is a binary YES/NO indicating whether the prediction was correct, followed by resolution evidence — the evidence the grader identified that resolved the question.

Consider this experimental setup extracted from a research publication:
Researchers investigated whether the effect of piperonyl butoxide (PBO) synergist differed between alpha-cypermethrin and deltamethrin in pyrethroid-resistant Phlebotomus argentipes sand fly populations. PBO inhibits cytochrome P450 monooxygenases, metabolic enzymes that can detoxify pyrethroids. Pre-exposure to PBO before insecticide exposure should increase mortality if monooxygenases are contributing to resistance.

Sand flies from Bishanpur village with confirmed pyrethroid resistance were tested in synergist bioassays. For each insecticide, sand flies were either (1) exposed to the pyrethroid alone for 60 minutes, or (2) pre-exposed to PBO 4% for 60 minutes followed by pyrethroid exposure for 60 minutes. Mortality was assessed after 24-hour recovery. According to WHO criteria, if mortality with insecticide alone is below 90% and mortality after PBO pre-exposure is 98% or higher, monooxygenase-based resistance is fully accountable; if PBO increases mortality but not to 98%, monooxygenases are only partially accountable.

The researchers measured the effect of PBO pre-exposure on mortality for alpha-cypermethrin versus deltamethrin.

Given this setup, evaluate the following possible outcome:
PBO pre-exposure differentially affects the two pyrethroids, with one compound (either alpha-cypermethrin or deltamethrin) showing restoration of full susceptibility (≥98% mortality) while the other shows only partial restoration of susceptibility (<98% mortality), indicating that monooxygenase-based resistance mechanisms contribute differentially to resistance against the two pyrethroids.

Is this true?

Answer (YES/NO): YES